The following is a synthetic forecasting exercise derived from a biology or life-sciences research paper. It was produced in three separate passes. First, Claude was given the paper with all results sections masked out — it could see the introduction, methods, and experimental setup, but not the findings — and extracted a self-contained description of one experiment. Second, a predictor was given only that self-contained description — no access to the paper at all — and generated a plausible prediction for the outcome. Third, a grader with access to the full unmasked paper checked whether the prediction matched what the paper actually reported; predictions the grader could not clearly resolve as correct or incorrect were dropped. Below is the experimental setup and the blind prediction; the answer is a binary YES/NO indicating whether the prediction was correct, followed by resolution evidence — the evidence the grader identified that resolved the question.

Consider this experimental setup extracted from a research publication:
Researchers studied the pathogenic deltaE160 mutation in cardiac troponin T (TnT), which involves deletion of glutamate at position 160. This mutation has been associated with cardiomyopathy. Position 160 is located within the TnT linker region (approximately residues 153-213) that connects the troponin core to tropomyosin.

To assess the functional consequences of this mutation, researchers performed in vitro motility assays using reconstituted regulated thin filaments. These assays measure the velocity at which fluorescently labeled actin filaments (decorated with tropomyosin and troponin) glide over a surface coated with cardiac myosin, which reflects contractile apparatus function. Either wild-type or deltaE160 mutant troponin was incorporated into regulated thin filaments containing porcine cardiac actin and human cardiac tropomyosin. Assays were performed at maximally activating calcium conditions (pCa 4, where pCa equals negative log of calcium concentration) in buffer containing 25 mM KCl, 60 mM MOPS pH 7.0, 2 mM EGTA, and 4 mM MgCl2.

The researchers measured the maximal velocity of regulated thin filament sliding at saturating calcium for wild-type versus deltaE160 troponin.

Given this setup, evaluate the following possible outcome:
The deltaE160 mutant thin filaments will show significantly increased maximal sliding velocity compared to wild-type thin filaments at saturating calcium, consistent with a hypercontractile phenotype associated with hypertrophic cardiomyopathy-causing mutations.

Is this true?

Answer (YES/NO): YES